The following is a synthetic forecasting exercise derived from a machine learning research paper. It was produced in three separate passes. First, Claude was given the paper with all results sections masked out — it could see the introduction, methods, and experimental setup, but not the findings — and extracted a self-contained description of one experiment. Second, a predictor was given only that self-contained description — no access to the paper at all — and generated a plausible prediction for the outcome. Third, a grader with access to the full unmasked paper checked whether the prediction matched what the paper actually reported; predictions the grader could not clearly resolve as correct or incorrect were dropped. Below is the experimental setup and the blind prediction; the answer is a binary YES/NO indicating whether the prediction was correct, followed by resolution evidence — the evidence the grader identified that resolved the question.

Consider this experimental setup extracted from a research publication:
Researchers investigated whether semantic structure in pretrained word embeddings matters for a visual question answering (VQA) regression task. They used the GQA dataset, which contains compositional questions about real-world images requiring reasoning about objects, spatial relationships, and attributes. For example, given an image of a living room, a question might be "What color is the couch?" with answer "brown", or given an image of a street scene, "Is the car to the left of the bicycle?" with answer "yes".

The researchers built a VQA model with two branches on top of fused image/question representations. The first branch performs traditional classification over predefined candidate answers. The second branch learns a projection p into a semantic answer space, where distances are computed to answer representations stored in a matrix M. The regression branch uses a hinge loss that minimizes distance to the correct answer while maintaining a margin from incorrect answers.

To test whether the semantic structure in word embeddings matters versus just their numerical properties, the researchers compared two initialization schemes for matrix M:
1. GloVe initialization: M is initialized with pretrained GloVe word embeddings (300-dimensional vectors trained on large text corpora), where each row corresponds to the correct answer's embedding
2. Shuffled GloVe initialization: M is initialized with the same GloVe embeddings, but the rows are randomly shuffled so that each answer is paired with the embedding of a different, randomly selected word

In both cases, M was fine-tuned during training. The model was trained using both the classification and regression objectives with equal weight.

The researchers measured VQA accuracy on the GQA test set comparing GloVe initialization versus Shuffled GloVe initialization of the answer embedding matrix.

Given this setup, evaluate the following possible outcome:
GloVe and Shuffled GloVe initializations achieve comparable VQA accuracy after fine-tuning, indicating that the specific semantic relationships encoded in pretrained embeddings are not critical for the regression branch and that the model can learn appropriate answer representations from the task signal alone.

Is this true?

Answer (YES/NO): NO